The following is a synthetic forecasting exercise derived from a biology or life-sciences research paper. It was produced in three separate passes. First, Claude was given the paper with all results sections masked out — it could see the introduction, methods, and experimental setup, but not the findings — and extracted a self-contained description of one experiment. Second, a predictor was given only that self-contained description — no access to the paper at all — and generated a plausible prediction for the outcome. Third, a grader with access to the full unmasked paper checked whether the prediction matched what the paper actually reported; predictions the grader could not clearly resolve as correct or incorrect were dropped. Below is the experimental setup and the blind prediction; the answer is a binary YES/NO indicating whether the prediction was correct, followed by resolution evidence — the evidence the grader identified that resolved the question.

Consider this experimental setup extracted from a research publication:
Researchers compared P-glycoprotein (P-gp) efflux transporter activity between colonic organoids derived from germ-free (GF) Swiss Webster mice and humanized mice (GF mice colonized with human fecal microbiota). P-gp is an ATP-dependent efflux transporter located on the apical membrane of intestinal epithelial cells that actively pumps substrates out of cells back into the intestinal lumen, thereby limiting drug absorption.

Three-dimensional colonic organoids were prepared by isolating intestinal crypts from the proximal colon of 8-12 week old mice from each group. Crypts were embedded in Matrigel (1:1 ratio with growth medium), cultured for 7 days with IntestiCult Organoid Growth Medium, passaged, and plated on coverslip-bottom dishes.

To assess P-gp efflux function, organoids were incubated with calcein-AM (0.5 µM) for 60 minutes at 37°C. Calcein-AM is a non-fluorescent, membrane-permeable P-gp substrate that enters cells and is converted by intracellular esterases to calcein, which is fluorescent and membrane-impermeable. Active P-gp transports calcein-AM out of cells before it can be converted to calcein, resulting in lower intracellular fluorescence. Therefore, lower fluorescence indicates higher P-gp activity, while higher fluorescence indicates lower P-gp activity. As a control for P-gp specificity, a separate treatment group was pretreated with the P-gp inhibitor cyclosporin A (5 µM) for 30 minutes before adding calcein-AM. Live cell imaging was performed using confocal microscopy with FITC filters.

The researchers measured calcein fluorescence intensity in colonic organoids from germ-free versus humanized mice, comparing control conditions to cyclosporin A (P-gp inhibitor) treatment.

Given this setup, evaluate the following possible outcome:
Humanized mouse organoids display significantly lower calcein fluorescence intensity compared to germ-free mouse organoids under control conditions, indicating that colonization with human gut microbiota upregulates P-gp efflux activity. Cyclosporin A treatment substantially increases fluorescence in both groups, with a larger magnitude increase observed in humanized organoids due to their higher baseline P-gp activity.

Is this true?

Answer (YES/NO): NO